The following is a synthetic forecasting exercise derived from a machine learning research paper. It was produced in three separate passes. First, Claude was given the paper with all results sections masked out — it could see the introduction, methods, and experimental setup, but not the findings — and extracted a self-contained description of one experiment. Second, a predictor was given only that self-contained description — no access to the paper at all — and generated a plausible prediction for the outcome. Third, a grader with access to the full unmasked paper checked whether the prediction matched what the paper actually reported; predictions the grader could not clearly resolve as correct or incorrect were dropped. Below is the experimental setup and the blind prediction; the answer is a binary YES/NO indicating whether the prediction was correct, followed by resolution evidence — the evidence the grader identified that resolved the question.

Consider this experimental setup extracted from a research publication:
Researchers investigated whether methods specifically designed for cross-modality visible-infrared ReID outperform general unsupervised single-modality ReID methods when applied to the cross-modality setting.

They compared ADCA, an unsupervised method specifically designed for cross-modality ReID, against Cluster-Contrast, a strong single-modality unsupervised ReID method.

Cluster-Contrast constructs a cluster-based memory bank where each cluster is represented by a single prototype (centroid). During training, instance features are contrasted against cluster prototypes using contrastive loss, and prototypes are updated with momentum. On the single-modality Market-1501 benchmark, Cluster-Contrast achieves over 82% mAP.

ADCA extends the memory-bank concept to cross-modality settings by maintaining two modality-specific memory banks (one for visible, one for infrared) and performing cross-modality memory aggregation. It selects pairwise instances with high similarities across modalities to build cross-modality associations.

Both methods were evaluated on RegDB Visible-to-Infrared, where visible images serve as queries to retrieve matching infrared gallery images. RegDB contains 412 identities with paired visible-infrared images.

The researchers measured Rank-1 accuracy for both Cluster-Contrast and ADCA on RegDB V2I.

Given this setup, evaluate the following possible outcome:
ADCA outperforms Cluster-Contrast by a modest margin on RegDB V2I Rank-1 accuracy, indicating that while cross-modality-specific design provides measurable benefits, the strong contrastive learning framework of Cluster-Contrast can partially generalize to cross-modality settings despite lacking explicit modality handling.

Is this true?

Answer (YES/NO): NO